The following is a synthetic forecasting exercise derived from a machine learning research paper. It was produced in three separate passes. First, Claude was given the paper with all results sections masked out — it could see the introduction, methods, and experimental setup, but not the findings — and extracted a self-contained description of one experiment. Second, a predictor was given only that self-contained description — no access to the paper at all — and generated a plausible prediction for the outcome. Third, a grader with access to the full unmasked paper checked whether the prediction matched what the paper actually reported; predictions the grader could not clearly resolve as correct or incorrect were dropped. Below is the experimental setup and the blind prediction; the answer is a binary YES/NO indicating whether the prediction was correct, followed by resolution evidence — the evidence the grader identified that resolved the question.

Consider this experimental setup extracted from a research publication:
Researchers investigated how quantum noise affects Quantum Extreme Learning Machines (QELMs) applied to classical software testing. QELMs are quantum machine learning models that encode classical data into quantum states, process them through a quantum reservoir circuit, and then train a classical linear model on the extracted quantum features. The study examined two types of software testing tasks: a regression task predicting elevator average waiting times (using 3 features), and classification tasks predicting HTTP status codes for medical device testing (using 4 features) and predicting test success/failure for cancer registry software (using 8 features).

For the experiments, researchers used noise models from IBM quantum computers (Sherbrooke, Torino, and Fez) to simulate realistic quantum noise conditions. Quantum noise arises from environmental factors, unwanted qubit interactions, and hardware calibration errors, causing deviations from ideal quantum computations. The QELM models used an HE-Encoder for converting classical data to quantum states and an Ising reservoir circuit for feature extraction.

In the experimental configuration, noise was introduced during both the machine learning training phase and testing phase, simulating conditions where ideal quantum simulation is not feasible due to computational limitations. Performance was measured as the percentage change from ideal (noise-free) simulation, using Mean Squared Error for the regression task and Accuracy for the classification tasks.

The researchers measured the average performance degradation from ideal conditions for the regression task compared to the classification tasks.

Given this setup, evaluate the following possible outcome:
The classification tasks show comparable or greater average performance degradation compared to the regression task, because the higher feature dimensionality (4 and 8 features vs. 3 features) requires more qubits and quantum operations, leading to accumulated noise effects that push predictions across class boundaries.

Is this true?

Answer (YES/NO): NO